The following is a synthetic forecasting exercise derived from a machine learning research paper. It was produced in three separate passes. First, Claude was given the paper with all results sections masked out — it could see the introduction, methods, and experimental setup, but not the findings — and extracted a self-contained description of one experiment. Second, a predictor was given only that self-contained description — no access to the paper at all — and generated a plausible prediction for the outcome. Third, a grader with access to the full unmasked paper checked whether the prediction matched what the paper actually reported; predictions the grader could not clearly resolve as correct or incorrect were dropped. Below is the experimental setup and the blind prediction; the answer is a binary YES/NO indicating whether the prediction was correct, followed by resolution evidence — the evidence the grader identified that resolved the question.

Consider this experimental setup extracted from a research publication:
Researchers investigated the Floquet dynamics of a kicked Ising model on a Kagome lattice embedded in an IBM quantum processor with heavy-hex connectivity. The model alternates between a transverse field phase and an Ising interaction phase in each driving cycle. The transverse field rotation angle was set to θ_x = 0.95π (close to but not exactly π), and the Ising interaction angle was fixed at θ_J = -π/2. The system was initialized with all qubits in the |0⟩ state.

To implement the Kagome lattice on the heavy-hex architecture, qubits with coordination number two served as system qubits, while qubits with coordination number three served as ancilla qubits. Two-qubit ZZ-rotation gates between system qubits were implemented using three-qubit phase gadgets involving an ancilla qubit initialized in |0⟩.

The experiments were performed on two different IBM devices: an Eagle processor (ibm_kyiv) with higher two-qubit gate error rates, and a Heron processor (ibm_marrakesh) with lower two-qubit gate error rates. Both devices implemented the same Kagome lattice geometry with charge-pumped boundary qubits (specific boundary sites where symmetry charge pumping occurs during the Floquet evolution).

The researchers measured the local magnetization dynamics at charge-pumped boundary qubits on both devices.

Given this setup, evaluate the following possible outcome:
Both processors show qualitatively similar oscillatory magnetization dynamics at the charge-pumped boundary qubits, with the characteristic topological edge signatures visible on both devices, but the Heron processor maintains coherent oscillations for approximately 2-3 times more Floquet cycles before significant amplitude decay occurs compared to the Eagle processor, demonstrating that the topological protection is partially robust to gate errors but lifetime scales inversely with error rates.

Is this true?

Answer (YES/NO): NO